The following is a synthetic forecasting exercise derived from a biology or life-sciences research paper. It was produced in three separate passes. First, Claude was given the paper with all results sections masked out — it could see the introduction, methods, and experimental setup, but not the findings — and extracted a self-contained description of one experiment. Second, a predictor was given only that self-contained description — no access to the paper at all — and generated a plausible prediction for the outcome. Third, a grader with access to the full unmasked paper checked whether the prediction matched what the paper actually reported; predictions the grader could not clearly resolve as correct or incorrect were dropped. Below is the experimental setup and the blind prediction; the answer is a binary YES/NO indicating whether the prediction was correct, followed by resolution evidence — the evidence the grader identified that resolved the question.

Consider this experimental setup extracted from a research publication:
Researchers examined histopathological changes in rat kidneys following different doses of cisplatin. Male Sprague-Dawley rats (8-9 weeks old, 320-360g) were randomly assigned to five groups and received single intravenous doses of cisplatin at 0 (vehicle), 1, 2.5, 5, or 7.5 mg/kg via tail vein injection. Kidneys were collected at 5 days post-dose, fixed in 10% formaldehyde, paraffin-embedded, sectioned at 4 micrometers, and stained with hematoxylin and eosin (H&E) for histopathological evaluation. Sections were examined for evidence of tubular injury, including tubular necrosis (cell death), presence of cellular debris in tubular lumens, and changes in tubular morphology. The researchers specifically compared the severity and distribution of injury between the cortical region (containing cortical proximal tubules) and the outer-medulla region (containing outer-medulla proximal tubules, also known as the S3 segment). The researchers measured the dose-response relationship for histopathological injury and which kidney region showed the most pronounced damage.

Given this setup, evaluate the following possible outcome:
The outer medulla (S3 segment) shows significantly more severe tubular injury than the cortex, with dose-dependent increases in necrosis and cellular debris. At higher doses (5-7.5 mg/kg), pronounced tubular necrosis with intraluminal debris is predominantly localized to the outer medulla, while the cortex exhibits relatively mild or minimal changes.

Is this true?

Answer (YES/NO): YES